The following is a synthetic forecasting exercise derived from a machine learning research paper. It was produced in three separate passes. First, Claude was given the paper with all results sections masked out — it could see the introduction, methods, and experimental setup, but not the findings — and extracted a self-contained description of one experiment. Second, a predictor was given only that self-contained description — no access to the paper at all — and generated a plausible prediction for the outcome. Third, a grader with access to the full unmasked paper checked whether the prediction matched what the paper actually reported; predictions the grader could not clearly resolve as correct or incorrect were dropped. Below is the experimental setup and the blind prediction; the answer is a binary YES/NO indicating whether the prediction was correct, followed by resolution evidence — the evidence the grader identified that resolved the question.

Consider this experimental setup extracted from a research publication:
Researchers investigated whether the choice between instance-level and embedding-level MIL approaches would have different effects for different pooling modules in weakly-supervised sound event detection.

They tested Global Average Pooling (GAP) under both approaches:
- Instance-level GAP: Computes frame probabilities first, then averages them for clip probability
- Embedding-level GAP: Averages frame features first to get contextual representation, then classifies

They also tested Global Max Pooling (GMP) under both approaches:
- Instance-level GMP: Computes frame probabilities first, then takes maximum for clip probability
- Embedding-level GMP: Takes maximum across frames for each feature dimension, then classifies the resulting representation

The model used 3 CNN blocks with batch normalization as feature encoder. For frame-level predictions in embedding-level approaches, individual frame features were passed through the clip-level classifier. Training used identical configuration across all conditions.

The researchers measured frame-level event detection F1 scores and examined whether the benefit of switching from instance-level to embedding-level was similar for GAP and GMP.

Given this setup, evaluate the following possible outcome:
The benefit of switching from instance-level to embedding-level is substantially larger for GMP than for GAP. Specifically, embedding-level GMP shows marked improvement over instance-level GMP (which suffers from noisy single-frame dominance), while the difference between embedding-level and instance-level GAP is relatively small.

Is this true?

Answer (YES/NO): YES